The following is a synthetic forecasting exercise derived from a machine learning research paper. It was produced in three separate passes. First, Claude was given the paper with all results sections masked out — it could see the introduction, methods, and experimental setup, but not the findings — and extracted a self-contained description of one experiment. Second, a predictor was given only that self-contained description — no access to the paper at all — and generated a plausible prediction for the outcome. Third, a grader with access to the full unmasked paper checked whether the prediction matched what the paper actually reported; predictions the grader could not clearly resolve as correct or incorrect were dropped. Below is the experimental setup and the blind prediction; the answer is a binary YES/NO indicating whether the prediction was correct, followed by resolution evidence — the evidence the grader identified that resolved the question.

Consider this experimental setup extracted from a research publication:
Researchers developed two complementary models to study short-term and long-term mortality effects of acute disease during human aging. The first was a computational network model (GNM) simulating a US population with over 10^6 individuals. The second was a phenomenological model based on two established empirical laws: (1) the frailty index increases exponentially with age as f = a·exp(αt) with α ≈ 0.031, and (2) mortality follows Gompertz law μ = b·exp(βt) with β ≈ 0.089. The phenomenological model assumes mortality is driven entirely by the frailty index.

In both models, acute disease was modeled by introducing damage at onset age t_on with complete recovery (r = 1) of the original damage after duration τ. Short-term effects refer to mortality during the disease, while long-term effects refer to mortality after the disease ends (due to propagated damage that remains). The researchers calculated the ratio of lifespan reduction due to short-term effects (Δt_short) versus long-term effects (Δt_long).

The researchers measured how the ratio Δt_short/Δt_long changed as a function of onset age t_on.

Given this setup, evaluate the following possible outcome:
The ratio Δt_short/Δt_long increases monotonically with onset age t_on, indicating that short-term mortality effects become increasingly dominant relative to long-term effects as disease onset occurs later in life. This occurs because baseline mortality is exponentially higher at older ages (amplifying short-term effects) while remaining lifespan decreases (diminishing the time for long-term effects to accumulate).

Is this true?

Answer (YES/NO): YES